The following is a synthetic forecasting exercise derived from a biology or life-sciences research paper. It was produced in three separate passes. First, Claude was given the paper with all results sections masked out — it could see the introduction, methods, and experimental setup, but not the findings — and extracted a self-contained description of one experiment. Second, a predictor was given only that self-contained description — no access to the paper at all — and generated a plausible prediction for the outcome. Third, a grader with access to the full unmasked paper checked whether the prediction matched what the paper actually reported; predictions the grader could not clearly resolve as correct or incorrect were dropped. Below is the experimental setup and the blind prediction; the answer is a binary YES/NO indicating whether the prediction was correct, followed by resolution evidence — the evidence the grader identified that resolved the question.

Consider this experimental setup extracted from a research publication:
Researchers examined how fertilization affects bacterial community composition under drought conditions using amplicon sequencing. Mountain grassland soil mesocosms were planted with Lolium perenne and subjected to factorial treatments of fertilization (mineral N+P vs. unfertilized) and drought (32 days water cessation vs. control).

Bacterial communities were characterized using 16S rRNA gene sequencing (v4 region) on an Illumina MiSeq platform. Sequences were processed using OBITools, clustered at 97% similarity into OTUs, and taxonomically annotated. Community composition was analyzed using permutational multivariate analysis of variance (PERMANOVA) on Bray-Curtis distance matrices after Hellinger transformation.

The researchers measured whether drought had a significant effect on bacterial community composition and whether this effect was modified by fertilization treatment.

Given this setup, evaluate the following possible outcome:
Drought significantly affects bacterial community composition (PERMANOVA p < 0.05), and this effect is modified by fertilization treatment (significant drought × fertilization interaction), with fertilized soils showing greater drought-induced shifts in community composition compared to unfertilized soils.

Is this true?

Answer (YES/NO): NO